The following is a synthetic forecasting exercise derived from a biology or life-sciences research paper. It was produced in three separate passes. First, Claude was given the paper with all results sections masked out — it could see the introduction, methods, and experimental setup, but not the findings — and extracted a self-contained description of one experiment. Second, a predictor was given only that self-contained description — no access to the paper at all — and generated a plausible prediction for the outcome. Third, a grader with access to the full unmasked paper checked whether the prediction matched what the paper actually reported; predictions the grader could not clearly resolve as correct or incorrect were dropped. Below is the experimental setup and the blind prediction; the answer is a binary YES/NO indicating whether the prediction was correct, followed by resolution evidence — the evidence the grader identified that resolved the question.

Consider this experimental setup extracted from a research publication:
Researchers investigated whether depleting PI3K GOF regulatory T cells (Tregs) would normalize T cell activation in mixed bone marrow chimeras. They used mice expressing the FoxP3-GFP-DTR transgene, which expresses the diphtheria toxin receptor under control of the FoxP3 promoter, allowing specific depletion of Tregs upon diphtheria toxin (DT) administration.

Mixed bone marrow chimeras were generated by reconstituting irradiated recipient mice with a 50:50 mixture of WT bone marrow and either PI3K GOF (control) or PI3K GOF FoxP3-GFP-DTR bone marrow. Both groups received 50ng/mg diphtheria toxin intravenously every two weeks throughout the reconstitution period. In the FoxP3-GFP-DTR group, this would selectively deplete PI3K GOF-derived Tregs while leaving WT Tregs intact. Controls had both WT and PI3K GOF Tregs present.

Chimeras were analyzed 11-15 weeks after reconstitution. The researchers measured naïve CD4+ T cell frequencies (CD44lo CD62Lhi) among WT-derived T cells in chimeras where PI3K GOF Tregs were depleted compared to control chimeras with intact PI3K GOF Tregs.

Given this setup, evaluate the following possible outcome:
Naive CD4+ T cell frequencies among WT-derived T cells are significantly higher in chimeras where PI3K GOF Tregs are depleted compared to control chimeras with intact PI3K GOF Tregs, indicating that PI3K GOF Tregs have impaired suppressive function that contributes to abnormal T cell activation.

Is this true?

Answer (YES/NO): NO